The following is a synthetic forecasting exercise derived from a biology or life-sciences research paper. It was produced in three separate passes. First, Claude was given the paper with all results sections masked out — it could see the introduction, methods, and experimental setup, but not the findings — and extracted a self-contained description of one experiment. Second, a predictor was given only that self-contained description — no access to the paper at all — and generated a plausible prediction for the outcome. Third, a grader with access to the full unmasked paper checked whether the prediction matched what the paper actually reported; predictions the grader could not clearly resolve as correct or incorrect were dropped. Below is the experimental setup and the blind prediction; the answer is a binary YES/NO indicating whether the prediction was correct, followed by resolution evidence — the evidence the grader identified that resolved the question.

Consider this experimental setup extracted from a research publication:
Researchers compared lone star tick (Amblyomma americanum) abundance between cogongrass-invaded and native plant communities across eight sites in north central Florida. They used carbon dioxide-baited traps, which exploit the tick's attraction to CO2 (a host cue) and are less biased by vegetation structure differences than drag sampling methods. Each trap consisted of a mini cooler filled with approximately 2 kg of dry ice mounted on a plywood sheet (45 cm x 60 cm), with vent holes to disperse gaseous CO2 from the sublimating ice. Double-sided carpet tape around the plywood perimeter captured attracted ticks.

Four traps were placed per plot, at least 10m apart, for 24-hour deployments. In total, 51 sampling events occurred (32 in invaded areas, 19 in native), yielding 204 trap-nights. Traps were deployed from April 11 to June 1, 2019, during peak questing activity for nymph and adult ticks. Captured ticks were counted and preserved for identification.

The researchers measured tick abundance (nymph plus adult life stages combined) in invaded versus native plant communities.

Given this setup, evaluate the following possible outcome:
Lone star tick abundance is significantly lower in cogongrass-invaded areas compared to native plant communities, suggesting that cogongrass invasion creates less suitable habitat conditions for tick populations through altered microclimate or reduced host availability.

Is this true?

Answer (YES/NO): NO